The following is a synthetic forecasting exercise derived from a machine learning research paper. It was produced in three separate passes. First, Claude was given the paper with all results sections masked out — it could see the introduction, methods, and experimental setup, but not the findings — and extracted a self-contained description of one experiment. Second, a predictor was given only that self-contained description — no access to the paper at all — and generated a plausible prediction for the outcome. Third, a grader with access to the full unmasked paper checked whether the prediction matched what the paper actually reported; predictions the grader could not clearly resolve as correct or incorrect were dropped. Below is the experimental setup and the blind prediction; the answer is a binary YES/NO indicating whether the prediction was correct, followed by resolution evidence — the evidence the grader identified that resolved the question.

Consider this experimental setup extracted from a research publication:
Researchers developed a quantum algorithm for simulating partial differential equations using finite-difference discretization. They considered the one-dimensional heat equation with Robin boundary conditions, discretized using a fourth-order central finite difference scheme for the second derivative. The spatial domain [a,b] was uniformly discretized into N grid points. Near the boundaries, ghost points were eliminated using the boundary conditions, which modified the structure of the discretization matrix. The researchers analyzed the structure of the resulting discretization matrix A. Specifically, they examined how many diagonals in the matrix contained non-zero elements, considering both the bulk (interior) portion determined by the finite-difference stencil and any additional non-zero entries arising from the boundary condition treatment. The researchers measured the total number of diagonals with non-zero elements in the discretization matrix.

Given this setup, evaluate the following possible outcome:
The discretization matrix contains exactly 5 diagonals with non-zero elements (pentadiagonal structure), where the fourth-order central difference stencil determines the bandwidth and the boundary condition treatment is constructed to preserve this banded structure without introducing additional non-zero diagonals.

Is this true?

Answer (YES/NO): NO